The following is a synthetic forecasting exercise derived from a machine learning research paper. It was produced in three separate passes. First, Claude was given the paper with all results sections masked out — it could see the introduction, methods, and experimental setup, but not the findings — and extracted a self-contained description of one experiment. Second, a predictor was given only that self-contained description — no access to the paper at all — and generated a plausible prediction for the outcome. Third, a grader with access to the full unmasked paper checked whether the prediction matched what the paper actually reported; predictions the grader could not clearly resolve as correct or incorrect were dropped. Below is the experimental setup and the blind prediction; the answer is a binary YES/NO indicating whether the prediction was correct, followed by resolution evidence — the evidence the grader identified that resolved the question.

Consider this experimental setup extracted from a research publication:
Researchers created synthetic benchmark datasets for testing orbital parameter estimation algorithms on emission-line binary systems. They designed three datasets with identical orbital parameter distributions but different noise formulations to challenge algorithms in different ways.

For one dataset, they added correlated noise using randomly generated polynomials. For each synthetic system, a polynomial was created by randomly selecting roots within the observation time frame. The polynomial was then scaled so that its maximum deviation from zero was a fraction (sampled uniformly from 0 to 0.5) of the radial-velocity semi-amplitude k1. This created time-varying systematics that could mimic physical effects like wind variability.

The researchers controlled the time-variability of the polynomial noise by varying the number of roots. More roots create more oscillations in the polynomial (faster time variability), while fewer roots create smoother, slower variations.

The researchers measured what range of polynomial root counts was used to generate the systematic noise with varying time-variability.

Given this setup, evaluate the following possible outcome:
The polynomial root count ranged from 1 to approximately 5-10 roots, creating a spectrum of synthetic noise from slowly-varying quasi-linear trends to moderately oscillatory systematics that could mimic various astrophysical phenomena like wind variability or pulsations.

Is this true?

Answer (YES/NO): YES